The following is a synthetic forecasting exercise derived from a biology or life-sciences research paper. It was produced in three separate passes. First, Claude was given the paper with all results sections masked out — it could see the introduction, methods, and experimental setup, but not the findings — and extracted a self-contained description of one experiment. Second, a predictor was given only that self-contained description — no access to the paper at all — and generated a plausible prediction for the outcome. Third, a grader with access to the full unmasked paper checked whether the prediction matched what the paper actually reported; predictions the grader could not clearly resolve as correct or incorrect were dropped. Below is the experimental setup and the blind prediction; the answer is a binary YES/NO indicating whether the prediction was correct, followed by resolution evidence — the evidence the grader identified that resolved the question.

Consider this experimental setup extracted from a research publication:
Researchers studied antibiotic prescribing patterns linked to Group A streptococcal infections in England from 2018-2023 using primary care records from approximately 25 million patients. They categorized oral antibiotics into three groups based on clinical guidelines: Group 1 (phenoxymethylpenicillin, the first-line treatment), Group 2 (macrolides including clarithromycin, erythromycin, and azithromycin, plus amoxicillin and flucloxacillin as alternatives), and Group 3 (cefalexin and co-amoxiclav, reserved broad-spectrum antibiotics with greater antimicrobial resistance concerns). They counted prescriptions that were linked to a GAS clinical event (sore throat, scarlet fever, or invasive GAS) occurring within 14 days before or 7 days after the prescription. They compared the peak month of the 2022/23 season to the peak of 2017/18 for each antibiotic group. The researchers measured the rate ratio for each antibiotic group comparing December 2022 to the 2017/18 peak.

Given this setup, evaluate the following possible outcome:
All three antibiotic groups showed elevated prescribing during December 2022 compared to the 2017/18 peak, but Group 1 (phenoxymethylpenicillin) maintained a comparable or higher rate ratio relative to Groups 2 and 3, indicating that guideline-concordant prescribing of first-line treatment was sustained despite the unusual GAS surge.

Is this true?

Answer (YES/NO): NO